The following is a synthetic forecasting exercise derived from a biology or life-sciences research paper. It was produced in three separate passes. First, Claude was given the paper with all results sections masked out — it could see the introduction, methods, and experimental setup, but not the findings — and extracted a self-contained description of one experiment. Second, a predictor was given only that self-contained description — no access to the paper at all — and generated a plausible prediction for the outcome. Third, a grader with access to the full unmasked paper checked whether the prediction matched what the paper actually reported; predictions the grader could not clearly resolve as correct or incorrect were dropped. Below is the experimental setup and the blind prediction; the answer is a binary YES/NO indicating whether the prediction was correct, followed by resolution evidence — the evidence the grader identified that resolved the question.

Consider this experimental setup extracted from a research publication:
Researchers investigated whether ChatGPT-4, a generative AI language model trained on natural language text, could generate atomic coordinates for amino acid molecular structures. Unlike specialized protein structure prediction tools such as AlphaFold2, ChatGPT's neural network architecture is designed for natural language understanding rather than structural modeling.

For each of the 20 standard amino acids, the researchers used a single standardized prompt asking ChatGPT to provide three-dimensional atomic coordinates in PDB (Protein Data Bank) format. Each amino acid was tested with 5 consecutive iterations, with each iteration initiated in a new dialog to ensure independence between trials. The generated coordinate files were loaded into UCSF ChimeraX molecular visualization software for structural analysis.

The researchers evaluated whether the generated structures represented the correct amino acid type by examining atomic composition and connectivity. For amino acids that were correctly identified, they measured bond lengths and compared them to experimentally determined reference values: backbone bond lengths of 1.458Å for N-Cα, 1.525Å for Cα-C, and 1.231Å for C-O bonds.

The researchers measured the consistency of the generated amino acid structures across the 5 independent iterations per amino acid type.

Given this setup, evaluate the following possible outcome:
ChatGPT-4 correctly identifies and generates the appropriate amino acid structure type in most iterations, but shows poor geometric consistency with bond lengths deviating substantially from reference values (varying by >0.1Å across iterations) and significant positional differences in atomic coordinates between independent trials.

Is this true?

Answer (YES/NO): NO